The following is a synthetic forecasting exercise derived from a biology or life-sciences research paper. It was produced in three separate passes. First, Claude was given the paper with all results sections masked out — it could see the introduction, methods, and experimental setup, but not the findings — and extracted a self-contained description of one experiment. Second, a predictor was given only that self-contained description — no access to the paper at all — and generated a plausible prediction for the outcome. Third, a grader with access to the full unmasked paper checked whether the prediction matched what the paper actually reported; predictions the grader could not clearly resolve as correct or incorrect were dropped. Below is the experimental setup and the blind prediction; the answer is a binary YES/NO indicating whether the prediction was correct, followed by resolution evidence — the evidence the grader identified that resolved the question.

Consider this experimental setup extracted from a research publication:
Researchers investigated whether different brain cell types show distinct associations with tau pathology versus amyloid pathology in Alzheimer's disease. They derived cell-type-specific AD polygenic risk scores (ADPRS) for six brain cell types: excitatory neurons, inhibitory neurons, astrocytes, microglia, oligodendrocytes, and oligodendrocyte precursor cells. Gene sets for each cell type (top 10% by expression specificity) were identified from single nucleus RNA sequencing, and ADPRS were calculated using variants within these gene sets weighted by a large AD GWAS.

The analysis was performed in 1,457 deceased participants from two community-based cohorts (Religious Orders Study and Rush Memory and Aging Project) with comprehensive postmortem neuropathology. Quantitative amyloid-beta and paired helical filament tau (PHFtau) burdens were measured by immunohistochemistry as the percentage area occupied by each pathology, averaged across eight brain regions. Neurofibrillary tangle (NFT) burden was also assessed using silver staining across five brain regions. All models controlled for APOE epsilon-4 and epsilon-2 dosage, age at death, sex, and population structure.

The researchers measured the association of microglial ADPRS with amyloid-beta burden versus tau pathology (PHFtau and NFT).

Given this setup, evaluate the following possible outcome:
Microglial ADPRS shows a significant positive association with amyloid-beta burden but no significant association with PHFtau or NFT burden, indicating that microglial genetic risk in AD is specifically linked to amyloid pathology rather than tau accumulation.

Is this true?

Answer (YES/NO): NO